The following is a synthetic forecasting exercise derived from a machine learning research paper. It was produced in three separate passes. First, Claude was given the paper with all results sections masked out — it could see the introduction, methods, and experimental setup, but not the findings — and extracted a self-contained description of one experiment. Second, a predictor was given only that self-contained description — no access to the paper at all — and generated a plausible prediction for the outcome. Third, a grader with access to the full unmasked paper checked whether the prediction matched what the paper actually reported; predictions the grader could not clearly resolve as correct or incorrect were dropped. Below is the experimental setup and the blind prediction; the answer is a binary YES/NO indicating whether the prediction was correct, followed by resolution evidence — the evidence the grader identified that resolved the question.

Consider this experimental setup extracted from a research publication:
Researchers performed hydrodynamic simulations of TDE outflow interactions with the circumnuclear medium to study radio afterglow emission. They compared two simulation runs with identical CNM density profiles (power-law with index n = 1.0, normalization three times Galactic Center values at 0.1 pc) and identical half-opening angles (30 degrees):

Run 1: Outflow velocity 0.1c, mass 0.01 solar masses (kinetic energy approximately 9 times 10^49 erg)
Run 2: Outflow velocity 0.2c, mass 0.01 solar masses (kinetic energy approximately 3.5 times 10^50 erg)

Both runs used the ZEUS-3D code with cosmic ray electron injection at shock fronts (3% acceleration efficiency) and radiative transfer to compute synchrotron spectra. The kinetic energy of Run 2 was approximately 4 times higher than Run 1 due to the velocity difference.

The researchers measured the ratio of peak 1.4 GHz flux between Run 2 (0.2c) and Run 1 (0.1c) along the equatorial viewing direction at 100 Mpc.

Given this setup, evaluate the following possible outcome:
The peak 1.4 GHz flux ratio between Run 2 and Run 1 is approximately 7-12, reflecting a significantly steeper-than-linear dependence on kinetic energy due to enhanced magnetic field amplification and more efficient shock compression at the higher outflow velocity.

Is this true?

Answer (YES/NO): YES